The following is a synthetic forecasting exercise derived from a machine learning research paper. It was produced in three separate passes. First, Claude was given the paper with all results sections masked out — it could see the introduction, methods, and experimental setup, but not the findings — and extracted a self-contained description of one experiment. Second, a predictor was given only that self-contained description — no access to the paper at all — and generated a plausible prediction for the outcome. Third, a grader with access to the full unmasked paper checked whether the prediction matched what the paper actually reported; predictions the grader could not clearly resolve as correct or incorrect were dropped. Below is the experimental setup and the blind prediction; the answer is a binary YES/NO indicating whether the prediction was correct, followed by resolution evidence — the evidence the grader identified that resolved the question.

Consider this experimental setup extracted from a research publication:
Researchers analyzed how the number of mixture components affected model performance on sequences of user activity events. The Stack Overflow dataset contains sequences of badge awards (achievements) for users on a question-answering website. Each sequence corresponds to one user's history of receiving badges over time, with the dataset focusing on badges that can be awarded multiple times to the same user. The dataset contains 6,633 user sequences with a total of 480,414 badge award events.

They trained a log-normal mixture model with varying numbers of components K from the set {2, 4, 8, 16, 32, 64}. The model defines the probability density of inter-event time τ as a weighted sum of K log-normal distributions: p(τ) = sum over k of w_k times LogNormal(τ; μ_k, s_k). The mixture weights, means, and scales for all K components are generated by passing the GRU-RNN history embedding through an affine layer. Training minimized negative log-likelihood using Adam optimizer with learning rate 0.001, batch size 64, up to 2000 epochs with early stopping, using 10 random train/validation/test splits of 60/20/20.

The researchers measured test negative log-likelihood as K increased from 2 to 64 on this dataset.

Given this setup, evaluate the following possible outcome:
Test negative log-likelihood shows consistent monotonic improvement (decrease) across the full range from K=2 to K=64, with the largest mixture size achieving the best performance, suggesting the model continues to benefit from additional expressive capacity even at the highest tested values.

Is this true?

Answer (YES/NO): NO